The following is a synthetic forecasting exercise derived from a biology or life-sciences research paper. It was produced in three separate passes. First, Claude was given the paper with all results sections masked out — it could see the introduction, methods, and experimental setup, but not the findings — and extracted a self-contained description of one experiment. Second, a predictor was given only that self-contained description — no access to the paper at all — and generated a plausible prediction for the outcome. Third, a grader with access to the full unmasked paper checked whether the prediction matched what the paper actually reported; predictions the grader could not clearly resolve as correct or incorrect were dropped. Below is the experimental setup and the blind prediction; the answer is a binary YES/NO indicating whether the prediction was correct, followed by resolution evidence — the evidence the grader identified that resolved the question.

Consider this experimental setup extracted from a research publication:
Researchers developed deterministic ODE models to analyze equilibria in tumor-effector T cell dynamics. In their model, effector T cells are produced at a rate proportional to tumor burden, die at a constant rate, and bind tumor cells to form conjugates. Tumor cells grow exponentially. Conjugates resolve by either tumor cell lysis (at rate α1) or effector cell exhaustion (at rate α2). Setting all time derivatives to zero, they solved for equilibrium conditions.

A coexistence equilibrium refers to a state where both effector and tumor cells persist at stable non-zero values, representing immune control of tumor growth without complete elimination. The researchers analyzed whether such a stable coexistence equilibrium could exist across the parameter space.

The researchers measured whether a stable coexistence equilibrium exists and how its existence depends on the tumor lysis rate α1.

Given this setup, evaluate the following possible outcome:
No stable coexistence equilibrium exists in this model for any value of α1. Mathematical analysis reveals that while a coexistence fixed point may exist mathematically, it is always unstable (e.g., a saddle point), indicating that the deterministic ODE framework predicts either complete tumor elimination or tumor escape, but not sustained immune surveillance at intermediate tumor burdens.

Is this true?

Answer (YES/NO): NO